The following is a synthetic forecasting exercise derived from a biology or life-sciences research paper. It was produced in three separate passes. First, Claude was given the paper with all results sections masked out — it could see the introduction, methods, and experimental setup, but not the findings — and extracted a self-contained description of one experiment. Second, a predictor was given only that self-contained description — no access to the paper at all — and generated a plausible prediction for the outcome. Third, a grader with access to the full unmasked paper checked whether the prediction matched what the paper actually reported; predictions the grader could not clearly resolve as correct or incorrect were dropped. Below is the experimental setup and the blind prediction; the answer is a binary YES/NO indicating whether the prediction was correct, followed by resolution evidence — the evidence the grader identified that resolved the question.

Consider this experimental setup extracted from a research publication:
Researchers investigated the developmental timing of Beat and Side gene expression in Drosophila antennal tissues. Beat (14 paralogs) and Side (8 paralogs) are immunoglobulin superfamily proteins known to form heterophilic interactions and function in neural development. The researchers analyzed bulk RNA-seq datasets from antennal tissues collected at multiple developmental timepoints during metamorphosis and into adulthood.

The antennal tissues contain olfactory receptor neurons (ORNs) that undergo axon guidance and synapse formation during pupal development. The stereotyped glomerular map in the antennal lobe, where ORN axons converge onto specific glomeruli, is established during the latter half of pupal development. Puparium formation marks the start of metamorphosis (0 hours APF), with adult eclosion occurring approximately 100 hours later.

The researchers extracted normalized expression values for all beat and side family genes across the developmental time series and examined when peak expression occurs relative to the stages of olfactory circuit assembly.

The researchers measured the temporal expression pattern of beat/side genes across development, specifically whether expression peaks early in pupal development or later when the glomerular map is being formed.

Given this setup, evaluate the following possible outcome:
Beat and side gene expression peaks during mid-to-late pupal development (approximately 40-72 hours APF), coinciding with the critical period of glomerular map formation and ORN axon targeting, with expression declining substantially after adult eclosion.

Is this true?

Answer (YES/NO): NO